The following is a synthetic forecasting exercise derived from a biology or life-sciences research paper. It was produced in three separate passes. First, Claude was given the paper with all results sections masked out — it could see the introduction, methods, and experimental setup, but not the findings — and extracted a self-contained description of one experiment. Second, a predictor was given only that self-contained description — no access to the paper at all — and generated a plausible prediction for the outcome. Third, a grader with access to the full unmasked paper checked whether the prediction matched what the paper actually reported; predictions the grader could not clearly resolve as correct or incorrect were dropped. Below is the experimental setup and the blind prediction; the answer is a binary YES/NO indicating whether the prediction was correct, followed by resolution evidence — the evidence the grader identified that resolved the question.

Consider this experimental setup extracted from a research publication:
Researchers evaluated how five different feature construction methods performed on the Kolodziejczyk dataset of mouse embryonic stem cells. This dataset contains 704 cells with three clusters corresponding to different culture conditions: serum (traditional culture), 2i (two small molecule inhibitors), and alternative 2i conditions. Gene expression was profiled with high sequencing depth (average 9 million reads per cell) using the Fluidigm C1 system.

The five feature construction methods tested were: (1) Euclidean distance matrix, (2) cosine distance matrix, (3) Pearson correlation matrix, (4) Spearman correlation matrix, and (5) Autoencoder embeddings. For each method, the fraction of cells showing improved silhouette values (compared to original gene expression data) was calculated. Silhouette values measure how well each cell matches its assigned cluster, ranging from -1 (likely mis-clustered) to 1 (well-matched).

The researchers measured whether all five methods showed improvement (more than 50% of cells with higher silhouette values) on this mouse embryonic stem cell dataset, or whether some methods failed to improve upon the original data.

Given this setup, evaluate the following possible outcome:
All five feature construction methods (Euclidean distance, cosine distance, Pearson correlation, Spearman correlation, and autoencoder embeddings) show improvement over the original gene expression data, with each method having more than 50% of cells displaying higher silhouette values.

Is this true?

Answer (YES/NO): YES